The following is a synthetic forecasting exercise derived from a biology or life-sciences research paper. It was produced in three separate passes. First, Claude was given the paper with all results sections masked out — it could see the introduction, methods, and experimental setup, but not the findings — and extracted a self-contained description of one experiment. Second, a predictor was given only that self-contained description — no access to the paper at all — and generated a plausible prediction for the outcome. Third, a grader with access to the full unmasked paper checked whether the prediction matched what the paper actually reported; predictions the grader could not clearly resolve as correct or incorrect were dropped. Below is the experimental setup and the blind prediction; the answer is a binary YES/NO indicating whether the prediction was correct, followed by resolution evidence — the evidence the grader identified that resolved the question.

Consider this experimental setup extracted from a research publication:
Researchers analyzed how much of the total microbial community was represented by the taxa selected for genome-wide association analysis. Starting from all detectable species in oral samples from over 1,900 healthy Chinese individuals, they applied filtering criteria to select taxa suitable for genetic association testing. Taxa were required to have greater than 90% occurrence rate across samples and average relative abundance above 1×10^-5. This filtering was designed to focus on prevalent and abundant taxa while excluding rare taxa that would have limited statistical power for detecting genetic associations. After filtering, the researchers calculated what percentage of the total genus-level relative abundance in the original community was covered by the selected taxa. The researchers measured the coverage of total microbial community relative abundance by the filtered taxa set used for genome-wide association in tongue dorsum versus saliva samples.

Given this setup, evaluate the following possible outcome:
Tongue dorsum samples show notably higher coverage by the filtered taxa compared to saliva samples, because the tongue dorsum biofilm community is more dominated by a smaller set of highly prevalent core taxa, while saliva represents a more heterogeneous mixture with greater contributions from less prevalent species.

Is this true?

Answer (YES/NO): NO